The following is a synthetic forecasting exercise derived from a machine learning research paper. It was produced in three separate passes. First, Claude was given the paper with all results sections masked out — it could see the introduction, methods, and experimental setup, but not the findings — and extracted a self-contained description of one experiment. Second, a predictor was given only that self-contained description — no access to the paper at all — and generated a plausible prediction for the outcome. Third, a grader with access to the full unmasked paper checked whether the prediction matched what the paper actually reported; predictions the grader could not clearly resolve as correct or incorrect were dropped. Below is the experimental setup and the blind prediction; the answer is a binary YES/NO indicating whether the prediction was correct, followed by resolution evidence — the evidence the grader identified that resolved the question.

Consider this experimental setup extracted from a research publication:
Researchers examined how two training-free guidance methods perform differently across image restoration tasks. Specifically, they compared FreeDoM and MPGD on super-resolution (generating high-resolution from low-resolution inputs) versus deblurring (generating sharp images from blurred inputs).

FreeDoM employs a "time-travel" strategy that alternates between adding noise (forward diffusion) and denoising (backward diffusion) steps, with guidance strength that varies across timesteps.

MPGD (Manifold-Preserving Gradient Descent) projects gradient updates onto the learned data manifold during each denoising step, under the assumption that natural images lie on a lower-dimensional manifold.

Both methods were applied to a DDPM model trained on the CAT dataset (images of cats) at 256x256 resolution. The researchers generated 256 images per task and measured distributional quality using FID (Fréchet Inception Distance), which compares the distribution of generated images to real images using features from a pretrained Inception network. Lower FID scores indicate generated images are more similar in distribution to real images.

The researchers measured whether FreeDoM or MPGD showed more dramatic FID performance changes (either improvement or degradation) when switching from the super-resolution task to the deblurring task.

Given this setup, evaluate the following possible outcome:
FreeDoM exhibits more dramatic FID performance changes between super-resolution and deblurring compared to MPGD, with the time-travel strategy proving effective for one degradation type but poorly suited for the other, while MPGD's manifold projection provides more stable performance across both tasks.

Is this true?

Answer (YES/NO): NO